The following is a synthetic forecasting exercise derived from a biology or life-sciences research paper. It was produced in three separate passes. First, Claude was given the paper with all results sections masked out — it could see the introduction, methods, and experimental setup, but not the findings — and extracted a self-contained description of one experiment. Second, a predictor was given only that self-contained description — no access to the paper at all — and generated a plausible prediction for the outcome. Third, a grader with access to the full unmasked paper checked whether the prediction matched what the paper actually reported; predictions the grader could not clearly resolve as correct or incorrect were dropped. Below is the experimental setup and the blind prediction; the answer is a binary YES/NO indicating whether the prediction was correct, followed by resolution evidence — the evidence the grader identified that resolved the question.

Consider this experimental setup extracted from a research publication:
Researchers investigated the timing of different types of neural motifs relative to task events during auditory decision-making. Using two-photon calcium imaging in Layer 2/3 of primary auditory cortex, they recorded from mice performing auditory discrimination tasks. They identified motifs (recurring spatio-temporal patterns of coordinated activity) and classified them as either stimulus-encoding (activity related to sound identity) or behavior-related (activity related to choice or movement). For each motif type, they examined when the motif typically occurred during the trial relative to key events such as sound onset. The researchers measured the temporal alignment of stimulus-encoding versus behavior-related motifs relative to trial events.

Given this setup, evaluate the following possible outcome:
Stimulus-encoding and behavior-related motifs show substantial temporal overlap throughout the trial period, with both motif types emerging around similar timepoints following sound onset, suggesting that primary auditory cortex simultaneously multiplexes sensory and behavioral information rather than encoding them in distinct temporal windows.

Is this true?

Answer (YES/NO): NO